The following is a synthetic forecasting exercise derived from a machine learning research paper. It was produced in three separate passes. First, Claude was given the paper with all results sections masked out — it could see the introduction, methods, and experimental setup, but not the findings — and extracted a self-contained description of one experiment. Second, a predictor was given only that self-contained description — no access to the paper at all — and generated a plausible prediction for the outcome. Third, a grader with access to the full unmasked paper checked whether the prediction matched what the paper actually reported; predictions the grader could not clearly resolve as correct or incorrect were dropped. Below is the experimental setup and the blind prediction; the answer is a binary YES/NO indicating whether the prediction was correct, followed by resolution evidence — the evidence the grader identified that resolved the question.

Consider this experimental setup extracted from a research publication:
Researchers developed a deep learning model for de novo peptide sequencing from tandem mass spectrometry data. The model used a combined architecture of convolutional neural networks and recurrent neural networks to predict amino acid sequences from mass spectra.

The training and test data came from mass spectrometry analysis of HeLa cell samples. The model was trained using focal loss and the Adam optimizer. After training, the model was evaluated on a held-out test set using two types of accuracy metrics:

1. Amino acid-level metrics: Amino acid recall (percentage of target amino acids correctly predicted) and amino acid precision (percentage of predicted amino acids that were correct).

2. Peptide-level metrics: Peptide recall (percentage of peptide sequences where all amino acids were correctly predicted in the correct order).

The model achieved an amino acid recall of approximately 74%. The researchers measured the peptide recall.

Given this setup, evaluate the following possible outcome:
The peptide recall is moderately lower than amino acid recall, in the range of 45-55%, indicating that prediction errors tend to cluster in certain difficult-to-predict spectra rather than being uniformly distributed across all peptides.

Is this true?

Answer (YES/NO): NO